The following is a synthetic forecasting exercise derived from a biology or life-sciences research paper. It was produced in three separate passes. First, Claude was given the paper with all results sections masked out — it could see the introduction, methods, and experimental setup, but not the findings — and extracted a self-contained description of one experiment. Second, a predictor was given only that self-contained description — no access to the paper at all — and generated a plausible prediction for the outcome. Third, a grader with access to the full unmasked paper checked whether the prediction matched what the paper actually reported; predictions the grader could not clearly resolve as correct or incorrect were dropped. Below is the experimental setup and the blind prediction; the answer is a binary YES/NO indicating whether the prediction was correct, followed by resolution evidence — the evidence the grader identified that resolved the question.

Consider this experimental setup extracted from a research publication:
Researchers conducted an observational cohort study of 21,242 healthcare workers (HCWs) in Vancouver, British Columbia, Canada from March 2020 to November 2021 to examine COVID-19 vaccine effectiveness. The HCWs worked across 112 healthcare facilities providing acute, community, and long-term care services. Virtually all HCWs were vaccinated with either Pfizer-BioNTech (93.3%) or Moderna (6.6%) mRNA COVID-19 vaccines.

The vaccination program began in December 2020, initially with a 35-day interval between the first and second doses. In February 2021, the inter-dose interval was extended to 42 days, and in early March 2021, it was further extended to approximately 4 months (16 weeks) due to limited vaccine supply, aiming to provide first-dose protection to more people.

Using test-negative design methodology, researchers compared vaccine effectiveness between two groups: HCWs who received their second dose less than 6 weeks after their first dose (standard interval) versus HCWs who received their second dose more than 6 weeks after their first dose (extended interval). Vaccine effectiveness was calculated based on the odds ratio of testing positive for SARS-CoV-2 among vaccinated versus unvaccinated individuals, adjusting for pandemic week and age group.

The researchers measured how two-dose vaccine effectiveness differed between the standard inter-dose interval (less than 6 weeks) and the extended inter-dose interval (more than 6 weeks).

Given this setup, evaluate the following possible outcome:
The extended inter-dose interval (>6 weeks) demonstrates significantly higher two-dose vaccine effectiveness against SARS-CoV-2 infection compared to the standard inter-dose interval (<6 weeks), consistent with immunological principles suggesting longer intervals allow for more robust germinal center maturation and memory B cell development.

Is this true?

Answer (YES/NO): YES